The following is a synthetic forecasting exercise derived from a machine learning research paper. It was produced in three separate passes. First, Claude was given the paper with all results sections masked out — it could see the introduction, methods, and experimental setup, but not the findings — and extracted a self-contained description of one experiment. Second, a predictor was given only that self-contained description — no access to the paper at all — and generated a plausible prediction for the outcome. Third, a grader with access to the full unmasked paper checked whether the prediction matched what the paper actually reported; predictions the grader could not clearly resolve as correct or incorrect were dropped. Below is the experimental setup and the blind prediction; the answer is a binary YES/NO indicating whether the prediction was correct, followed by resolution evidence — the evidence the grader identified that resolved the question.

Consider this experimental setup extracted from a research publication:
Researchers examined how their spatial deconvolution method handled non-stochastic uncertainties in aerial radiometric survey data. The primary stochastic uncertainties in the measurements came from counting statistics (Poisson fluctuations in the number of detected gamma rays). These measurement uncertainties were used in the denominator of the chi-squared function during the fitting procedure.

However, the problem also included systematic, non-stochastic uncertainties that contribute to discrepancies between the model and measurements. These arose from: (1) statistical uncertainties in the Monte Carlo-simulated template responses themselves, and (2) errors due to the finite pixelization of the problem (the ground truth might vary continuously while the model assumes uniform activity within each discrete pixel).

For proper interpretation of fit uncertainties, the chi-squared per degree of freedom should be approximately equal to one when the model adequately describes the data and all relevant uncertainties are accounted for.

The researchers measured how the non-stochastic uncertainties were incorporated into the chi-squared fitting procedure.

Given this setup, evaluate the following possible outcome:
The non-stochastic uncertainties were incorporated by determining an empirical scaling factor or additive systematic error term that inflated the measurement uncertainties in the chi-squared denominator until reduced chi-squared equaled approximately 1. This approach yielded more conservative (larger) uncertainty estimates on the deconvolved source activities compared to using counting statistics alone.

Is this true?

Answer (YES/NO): YES